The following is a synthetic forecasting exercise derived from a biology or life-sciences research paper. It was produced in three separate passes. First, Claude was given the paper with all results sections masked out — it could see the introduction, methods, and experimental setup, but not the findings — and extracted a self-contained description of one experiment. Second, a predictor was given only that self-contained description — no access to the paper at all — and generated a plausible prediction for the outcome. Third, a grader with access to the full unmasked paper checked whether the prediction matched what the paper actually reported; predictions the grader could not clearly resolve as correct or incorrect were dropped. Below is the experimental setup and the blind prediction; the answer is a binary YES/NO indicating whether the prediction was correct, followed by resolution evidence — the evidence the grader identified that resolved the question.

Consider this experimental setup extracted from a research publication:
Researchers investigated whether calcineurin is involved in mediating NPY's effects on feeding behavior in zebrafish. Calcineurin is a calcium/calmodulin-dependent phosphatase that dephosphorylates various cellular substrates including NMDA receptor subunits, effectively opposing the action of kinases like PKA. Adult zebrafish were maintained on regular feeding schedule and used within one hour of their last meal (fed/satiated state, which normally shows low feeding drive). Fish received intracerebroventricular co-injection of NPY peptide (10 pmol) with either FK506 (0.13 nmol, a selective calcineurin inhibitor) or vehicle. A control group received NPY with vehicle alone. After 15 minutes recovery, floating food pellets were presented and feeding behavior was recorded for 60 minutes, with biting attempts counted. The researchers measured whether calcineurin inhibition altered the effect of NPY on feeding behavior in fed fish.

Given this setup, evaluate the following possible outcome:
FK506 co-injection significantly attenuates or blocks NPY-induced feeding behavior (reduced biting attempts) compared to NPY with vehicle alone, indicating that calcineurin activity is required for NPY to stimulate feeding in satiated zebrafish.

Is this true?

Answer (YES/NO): YES